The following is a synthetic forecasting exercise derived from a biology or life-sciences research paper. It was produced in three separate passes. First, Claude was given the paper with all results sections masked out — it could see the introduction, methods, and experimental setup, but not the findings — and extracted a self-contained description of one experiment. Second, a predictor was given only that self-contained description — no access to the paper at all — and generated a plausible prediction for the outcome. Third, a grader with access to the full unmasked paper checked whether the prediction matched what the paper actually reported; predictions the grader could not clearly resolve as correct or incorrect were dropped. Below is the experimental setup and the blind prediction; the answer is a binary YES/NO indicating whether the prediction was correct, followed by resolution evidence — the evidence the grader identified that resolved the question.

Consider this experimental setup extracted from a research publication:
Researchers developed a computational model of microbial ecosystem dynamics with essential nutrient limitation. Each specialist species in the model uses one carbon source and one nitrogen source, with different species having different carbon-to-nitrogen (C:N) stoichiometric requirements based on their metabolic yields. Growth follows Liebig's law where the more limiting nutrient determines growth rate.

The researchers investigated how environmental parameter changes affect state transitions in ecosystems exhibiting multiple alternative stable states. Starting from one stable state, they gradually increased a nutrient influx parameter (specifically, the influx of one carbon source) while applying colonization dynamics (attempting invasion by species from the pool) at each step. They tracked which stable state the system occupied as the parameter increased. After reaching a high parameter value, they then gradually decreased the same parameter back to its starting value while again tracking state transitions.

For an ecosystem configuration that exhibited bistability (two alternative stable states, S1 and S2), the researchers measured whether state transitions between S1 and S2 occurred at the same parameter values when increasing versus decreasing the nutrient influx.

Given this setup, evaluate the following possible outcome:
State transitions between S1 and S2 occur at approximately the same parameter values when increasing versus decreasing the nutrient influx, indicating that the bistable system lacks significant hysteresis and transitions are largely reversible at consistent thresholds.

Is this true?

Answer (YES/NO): NO